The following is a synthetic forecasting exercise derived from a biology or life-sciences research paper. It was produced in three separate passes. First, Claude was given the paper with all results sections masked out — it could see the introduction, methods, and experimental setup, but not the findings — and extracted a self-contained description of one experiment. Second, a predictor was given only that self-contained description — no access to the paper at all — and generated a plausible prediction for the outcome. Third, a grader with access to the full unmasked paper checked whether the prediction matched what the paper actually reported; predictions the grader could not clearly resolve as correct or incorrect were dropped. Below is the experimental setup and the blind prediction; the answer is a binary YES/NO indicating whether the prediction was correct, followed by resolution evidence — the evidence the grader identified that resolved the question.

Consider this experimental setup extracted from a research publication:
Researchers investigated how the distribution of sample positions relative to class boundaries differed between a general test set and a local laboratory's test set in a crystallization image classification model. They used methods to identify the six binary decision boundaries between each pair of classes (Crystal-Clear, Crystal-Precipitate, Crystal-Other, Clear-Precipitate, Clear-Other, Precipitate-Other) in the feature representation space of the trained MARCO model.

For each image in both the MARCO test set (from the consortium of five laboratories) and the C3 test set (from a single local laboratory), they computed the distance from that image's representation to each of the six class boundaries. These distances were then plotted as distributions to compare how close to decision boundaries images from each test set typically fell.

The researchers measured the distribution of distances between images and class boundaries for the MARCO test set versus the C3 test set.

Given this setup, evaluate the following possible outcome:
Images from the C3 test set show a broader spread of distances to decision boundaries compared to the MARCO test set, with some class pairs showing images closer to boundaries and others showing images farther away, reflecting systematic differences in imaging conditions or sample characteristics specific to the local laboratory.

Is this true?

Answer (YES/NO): NO